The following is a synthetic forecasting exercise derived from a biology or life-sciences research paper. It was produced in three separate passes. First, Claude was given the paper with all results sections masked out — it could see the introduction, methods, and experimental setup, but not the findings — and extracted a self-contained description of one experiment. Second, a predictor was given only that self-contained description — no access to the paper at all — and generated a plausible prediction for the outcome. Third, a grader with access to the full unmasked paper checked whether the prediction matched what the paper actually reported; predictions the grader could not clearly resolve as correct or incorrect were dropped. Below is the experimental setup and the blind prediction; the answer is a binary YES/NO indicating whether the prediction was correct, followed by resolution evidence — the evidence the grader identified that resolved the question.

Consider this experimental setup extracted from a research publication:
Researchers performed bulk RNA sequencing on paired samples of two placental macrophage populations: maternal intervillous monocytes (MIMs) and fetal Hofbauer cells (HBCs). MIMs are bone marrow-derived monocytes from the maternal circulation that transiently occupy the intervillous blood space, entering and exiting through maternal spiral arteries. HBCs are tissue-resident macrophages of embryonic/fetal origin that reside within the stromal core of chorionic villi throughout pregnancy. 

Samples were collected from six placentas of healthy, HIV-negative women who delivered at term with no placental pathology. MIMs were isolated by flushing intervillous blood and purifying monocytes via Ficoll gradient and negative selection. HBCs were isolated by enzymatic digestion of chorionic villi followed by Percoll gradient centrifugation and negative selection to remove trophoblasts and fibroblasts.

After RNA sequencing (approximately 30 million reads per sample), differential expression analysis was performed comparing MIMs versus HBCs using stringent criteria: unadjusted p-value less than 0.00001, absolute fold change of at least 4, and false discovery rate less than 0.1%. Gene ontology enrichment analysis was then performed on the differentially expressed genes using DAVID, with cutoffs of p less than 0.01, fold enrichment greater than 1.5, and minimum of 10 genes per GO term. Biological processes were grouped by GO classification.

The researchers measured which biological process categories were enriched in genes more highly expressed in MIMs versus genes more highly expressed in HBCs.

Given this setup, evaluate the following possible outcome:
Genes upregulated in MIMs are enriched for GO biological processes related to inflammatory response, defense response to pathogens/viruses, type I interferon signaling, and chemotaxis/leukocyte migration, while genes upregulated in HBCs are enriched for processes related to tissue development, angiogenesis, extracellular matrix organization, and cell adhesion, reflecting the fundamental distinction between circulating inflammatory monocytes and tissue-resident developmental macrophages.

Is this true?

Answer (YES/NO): NO